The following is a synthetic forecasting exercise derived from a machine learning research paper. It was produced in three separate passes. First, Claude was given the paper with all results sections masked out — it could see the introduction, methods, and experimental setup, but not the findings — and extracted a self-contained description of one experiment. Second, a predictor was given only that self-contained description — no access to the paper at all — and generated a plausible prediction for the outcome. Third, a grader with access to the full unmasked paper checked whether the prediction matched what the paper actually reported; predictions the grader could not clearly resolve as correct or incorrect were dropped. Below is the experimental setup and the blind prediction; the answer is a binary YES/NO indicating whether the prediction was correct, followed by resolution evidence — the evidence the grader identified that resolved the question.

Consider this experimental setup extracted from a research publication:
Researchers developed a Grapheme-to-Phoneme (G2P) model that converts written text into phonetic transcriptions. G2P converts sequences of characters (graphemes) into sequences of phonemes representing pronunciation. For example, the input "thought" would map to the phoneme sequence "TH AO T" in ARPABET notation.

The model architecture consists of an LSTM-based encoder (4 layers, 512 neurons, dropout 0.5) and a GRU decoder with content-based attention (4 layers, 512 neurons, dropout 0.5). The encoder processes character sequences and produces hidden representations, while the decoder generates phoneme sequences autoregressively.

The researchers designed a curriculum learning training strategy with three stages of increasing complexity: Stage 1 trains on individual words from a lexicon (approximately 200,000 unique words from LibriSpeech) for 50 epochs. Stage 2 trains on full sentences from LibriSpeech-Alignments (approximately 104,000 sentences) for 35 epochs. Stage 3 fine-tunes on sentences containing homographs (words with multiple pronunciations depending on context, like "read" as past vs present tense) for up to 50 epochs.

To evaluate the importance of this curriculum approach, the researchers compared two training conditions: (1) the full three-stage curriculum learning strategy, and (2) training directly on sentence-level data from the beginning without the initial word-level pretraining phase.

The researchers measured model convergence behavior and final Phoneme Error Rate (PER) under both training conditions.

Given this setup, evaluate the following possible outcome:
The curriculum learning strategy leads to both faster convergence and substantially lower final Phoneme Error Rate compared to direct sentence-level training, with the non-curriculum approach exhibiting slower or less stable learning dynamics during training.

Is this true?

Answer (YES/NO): YES